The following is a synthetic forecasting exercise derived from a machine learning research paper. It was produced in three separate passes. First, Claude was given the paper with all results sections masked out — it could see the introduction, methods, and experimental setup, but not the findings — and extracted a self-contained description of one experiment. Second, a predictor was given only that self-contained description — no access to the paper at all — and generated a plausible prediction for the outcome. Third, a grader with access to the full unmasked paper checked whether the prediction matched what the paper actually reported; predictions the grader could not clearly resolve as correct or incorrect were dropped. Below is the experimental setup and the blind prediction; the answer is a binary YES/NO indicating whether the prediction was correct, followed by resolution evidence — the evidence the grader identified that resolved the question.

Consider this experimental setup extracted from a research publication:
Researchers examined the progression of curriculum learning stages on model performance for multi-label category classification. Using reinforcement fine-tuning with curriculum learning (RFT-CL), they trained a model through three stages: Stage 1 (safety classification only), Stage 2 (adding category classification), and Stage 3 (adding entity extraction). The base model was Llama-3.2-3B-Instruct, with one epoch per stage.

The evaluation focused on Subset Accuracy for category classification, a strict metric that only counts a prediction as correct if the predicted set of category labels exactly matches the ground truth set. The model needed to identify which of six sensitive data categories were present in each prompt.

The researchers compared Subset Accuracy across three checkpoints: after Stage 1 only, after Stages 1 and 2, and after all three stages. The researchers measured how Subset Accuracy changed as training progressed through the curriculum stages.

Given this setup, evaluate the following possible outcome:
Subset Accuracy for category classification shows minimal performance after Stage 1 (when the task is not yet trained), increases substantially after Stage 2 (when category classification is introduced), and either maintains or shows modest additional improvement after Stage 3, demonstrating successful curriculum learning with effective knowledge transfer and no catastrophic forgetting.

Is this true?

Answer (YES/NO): NO